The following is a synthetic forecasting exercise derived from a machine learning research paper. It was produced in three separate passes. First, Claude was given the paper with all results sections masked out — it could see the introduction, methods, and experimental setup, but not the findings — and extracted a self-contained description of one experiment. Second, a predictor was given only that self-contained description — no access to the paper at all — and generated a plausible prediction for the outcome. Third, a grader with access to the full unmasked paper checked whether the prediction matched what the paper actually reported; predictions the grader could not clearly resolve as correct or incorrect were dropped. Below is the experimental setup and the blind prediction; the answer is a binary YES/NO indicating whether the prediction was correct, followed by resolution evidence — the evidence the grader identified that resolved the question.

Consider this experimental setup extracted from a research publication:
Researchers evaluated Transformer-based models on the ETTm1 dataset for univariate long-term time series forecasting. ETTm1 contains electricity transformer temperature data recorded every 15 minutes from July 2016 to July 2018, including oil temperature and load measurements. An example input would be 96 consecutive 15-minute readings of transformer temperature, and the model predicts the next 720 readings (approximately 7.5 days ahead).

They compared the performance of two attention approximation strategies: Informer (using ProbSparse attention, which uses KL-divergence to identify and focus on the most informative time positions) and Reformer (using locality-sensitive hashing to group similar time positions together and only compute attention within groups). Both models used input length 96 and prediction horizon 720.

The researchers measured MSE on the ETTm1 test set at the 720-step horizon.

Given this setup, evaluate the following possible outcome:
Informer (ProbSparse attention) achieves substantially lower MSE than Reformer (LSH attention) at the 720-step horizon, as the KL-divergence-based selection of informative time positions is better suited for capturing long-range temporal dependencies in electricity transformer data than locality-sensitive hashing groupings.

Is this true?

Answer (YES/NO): YES